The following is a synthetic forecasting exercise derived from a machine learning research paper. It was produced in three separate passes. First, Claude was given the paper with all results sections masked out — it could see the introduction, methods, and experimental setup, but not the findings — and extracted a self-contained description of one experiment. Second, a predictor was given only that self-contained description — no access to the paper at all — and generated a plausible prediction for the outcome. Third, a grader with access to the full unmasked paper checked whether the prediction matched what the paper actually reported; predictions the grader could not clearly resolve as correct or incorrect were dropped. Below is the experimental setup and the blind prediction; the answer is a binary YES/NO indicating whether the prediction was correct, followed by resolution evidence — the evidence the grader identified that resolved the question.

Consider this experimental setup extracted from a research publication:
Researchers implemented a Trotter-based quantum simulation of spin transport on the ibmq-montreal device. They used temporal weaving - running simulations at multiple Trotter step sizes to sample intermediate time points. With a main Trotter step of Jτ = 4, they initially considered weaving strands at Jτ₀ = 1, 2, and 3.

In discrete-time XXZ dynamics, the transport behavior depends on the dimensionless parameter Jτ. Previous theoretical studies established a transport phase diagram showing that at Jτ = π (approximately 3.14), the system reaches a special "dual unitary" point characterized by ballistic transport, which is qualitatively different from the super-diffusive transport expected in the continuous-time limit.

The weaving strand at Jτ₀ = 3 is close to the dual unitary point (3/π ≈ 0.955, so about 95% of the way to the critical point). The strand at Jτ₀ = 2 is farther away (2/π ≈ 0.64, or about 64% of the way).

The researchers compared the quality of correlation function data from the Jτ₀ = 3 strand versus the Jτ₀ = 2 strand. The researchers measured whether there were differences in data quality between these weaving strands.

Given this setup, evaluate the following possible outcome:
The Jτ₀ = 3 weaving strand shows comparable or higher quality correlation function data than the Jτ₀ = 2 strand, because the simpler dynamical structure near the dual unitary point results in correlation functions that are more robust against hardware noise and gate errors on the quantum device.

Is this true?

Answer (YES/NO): NO